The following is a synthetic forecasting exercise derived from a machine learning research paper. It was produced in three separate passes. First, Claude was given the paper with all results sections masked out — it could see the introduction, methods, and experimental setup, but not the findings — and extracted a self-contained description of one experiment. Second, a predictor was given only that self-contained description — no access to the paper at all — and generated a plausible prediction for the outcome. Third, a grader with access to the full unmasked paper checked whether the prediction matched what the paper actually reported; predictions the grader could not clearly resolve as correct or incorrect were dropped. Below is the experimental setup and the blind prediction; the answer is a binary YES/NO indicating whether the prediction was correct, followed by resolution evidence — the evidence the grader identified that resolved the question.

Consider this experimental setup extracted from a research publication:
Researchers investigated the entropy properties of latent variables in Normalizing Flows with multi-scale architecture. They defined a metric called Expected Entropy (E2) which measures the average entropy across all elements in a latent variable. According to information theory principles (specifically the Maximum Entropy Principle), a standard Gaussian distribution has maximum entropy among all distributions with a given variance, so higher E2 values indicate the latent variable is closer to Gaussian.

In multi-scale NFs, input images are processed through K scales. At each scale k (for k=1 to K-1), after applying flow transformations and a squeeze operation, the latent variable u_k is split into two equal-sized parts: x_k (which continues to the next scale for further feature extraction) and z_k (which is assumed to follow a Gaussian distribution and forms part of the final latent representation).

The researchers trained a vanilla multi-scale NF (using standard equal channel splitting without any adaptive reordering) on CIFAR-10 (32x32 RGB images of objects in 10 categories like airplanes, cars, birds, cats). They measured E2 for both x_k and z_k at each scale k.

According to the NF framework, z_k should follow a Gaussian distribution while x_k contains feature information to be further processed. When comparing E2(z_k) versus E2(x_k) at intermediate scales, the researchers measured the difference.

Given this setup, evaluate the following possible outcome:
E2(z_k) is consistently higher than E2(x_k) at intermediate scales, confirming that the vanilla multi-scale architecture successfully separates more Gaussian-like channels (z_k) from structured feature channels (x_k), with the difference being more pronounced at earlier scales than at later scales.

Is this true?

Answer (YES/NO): NO